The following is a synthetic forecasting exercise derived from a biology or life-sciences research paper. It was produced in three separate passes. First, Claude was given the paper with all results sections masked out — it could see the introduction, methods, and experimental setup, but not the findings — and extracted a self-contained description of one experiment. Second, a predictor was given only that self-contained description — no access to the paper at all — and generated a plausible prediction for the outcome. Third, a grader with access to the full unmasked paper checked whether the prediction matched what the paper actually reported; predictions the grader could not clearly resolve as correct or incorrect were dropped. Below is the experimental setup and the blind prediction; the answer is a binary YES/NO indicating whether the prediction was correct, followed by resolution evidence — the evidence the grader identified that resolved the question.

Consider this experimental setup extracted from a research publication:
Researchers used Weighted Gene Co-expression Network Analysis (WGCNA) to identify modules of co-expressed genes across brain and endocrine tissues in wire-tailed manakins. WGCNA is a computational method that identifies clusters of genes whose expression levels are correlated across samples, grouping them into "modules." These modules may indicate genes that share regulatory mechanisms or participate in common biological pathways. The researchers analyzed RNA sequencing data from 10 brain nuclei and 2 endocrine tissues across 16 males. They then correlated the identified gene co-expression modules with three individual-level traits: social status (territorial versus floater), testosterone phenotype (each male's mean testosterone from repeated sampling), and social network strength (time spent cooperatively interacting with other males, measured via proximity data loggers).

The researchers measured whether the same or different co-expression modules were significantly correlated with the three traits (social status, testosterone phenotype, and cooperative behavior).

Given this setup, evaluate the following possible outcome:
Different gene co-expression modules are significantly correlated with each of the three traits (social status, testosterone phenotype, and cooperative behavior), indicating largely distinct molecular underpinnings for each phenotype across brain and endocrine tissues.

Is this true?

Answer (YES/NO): NO